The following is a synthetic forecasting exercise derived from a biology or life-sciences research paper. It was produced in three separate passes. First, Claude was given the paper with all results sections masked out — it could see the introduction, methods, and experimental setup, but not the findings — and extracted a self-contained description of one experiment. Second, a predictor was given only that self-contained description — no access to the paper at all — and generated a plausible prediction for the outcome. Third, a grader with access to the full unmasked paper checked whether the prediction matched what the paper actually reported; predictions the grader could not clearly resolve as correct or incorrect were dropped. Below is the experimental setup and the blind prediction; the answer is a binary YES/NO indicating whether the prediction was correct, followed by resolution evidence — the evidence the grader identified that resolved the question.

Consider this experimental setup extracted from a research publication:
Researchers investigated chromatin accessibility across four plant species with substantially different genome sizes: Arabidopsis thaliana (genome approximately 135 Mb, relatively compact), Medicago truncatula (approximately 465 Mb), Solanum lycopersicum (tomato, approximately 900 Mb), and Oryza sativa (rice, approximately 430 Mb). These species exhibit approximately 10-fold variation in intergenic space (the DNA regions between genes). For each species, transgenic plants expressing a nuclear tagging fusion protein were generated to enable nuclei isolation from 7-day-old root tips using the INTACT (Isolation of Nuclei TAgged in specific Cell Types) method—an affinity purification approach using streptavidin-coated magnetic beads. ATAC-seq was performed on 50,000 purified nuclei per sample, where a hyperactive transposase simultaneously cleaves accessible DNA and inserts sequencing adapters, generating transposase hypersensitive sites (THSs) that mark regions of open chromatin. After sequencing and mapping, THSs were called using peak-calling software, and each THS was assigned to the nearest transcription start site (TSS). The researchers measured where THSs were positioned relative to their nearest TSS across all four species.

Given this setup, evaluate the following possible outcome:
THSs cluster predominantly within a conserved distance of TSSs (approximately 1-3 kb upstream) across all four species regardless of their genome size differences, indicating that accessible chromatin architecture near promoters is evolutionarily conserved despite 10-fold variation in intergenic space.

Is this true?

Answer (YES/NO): YES